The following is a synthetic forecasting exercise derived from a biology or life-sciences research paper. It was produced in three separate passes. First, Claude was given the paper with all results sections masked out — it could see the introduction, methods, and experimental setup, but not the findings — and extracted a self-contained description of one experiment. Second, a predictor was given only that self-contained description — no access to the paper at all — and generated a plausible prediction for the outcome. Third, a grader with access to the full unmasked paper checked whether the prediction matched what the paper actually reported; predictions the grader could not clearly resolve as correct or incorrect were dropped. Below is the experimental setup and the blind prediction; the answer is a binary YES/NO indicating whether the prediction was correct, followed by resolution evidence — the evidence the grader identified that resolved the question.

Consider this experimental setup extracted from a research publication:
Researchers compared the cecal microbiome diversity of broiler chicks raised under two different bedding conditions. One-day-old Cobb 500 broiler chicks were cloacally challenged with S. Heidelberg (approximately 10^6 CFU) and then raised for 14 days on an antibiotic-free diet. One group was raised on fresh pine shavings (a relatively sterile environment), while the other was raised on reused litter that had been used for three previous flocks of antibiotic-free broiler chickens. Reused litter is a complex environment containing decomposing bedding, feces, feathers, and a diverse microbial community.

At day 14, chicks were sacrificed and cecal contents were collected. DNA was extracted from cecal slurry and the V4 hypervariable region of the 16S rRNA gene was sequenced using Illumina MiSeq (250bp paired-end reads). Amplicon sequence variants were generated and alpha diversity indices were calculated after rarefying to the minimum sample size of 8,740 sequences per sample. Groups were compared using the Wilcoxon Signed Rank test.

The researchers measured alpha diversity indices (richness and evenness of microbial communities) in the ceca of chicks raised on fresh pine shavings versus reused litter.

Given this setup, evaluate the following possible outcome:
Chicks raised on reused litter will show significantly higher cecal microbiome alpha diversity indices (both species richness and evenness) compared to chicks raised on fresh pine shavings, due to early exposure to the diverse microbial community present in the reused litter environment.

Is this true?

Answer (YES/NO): NO